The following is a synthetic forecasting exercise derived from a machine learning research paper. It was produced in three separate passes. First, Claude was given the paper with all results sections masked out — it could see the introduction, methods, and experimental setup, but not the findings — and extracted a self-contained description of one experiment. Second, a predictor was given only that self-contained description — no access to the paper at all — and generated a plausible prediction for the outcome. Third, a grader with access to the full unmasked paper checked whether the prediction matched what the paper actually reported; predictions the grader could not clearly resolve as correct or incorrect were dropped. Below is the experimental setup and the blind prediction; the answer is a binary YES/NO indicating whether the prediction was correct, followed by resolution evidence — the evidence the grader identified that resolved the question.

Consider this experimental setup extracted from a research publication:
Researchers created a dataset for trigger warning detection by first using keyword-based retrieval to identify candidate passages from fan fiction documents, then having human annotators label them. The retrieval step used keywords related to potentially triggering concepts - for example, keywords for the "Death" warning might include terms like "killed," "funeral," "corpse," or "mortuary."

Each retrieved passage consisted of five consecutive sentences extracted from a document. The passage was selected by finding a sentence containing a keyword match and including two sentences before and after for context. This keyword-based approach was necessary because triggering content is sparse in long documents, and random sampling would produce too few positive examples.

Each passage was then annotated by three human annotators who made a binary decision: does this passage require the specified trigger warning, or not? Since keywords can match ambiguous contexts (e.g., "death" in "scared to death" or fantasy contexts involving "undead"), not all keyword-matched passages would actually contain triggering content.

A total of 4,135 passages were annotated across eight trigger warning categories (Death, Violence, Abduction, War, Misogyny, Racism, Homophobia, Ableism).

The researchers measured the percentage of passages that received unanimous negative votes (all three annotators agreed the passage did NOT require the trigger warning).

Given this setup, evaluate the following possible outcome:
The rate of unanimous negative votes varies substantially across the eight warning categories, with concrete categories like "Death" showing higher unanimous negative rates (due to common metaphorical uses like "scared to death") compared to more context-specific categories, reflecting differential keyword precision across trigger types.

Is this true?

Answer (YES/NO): NO